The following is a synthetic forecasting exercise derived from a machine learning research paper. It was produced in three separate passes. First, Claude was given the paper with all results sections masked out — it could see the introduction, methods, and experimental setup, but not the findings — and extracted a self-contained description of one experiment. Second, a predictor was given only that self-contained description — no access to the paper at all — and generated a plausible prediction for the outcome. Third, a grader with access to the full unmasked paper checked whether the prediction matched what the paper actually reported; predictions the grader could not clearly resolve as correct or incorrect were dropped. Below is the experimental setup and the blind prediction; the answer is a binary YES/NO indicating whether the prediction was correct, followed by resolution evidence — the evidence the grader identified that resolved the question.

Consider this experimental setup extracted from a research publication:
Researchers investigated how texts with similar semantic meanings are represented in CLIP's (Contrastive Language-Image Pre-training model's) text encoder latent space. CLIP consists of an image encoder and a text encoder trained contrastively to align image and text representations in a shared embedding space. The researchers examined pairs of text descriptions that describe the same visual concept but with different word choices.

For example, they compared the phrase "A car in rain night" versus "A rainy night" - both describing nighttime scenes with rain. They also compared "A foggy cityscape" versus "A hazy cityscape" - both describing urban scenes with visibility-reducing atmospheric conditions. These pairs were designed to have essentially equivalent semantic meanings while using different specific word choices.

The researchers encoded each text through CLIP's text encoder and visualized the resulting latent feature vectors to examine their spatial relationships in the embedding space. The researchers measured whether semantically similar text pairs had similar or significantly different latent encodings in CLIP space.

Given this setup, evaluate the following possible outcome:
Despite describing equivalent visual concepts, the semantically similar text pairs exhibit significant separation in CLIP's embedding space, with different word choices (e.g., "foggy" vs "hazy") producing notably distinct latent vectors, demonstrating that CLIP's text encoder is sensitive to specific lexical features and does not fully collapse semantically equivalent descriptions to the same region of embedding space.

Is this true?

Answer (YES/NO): YES